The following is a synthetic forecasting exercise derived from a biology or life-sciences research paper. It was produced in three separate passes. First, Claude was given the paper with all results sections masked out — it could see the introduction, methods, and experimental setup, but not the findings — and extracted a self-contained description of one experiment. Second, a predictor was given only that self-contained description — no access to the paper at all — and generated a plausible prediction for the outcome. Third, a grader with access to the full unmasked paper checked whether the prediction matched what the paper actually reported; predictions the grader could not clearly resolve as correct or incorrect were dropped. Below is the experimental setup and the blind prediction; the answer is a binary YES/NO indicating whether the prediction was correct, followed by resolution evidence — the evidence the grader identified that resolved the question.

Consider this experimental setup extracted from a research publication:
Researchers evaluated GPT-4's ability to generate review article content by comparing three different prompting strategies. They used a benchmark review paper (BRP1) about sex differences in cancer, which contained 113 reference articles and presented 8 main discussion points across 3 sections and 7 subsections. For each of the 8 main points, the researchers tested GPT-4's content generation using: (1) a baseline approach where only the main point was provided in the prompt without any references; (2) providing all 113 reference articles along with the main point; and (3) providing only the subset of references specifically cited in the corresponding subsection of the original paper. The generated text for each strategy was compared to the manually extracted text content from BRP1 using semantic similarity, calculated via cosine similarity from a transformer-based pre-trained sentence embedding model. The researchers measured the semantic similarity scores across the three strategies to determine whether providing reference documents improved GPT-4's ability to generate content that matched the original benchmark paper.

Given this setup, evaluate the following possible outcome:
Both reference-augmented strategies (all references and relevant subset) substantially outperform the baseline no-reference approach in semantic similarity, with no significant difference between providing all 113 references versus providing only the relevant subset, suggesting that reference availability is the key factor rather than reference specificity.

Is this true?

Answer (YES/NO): NO